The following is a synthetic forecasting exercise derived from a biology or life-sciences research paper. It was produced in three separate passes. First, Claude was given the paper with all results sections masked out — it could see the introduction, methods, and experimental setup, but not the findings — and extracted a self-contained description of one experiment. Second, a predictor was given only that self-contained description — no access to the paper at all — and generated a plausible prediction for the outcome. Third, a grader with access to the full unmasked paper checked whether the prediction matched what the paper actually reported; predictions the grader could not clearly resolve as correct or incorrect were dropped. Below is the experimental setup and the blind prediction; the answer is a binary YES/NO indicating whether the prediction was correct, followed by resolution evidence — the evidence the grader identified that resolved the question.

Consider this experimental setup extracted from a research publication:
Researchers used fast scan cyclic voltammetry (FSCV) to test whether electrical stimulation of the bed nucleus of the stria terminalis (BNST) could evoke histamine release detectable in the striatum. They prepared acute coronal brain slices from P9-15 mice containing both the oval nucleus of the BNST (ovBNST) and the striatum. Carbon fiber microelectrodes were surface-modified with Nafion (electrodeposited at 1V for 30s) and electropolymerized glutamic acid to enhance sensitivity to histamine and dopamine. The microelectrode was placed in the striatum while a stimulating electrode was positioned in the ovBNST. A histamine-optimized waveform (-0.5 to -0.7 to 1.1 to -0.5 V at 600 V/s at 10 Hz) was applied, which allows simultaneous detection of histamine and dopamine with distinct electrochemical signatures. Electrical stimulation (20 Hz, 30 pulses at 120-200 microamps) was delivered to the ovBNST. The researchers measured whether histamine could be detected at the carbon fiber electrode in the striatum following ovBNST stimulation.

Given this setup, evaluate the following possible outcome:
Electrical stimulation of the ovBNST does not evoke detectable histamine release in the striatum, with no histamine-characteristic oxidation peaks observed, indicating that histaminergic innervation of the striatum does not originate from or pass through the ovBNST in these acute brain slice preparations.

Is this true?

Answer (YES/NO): NO